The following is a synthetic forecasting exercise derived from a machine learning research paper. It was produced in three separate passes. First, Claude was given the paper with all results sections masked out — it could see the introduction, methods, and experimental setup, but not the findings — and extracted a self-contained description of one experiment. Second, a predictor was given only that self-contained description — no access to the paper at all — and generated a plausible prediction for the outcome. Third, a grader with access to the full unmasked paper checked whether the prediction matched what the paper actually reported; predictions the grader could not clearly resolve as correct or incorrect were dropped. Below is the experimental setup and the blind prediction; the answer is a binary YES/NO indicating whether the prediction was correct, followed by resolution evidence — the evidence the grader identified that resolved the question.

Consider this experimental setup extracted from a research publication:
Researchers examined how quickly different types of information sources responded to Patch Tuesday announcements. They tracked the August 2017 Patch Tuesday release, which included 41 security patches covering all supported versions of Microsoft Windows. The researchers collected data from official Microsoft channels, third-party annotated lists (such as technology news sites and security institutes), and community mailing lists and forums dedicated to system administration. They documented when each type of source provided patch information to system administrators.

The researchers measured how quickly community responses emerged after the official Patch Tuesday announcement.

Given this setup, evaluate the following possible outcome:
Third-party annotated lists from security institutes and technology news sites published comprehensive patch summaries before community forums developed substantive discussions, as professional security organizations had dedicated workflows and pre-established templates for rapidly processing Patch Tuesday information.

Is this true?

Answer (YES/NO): YES